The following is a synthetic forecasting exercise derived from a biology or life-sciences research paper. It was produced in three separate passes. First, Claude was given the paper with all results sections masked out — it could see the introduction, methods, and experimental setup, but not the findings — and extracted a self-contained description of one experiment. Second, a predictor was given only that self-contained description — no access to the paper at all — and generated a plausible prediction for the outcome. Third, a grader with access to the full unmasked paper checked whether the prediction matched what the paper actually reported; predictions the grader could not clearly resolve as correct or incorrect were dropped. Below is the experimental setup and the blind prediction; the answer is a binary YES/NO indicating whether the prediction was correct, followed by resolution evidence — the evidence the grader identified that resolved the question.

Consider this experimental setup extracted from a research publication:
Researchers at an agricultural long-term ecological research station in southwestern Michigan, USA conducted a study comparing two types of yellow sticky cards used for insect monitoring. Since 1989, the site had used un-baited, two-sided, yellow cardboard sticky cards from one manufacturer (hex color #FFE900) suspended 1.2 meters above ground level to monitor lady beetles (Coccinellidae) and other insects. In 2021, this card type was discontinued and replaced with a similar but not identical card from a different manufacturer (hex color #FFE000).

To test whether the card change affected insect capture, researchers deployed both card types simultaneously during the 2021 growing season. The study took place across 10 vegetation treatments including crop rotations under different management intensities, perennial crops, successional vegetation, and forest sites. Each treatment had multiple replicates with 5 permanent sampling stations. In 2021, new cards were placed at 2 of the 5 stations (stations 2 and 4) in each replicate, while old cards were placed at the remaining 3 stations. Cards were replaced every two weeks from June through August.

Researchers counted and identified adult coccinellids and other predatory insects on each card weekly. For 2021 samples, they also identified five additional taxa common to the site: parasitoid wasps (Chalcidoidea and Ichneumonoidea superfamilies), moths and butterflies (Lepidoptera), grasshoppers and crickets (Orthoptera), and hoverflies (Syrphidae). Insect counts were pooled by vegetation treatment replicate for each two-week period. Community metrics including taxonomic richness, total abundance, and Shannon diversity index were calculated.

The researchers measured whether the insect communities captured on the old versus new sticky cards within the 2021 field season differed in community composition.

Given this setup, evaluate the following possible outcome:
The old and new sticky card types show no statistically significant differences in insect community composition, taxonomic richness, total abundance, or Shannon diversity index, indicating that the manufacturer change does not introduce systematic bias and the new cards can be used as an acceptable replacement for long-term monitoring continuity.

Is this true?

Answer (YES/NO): NO